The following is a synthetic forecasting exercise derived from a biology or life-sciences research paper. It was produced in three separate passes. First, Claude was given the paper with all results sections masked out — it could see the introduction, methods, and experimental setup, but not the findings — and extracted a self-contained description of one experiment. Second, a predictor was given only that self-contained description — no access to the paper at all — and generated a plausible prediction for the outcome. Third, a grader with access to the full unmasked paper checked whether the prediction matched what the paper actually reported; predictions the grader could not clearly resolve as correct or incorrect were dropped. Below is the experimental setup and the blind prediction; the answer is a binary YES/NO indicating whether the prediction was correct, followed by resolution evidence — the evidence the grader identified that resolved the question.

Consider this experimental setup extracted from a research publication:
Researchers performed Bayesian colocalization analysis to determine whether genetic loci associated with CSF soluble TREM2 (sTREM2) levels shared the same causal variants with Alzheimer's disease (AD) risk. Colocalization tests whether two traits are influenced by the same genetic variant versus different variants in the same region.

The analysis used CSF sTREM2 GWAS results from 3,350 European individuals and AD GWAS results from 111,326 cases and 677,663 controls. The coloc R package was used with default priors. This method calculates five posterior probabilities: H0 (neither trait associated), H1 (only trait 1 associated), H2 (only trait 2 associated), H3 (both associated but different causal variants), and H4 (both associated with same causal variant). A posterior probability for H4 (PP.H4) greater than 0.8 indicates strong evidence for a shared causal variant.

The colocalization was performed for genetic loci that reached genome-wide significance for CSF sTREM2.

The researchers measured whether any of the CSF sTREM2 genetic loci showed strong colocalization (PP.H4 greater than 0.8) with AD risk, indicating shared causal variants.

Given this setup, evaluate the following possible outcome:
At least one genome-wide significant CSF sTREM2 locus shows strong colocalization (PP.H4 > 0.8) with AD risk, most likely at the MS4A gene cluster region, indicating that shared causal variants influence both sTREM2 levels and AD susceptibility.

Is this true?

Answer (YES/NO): YES